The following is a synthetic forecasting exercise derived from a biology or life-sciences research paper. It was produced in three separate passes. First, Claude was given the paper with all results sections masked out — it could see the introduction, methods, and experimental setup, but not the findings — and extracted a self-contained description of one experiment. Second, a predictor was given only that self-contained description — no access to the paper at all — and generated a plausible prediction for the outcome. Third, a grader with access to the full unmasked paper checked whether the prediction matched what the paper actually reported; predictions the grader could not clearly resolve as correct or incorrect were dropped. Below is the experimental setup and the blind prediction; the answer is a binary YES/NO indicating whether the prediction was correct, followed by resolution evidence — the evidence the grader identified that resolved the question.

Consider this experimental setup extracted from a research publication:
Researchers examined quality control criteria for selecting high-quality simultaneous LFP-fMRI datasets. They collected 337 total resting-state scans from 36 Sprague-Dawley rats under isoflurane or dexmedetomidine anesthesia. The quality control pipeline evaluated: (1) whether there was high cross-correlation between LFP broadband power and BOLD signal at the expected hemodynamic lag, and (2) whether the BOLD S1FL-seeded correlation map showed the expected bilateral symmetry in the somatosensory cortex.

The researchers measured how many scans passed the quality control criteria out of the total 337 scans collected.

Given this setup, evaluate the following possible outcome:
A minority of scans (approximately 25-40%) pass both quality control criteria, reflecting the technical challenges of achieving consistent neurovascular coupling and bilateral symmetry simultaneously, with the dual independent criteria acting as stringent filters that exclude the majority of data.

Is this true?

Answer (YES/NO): NO